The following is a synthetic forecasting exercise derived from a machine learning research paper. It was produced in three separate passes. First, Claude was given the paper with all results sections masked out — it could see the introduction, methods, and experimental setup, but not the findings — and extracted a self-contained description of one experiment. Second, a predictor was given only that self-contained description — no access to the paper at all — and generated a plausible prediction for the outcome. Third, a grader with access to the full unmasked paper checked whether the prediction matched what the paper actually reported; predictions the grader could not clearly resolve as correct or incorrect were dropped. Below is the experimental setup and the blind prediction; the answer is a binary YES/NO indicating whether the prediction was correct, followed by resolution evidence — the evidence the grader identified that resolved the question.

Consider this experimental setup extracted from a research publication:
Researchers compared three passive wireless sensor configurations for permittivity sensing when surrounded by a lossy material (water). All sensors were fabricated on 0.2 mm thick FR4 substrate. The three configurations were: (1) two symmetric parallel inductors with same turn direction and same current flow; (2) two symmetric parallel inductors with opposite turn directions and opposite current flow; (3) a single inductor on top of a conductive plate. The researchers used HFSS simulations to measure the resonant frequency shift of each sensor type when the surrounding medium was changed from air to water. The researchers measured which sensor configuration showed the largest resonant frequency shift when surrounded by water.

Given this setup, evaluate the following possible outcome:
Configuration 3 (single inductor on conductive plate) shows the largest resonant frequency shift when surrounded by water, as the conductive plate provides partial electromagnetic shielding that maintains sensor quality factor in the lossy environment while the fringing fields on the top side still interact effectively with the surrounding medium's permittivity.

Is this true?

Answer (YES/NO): NO